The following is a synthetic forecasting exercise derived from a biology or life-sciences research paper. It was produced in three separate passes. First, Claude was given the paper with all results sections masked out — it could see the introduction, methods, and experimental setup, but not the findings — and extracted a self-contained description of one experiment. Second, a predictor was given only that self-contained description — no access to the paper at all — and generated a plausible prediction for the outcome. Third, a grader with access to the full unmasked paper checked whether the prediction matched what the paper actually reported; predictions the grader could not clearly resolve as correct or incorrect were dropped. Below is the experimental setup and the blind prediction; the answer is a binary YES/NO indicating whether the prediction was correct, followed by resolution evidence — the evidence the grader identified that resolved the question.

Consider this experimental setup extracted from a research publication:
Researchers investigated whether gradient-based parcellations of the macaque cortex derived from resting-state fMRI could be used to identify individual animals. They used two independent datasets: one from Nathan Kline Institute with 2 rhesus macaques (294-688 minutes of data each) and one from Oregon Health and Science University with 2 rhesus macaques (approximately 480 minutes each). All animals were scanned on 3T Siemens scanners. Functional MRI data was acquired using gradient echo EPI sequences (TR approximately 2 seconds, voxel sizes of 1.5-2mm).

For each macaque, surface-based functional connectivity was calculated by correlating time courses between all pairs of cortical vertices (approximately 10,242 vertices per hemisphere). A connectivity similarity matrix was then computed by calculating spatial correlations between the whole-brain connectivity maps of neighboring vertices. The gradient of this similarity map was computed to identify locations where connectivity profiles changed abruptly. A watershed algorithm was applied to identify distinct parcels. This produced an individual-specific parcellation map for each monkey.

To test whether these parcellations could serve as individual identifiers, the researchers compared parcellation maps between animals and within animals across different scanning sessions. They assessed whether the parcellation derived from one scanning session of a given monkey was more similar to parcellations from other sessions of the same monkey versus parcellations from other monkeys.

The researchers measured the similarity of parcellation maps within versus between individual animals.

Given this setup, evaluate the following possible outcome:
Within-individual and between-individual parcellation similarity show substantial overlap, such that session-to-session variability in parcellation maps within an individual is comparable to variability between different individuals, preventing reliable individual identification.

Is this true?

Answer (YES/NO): NO